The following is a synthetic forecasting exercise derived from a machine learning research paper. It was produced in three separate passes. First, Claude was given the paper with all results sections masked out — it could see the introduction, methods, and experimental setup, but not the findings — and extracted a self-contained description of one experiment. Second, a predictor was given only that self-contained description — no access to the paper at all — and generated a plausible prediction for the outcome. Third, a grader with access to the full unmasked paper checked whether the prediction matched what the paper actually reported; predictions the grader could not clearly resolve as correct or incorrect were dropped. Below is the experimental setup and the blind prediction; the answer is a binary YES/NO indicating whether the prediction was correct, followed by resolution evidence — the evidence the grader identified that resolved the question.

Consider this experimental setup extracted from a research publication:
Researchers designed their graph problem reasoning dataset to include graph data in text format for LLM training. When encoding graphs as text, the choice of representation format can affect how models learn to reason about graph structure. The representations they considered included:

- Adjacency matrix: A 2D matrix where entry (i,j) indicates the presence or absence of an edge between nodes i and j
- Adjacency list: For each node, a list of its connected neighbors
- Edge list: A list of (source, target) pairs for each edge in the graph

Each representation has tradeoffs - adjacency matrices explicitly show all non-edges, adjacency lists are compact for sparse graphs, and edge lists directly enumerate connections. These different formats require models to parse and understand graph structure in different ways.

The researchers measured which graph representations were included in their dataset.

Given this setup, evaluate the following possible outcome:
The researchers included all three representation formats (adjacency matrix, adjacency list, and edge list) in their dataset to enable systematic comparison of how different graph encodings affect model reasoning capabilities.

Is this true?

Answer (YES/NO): NO